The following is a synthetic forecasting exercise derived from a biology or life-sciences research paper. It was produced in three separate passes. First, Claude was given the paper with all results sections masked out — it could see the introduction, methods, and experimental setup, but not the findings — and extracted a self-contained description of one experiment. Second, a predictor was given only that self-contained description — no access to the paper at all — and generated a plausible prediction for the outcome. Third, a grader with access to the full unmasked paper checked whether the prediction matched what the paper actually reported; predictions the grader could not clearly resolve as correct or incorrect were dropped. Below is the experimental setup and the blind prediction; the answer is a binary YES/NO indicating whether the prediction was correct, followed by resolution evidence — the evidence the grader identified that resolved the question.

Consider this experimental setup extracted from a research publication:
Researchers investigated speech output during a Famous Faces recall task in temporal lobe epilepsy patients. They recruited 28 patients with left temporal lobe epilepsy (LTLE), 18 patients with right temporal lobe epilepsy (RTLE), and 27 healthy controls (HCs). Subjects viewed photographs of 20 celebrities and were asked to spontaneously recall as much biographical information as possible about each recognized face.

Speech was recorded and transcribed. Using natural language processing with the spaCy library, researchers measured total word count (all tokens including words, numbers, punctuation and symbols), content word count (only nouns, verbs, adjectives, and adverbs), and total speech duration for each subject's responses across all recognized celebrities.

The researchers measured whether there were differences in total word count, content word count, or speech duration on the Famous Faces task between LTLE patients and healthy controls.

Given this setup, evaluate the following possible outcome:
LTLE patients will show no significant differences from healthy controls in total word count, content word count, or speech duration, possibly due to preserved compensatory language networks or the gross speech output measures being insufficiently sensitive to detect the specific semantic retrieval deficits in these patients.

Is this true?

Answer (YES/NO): YES